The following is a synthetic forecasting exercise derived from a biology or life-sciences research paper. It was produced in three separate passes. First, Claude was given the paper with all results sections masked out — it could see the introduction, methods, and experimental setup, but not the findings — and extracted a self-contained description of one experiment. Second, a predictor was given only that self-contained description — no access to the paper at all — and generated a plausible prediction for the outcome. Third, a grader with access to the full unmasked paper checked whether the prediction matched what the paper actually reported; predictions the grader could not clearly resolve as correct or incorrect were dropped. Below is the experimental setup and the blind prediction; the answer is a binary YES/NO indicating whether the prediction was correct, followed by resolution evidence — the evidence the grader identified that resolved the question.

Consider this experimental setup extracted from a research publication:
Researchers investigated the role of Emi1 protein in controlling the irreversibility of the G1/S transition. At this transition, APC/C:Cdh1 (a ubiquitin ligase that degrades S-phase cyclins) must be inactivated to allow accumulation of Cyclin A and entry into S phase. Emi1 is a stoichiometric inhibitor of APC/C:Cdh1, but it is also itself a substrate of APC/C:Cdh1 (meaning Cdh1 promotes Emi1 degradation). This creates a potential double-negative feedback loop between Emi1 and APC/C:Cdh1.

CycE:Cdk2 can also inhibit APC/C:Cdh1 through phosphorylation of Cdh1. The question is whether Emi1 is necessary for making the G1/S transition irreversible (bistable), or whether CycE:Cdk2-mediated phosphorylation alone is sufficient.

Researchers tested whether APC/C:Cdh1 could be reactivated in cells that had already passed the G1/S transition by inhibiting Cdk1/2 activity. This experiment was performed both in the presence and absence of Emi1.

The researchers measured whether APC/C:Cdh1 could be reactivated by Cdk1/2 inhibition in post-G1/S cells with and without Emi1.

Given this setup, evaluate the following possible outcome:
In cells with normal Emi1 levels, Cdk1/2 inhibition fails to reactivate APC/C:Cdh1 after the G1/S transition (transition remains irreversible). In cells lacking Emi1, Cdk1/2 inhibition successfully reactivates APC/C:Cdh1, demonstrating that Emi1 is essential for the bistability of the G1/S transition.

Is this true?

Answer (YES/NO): YES